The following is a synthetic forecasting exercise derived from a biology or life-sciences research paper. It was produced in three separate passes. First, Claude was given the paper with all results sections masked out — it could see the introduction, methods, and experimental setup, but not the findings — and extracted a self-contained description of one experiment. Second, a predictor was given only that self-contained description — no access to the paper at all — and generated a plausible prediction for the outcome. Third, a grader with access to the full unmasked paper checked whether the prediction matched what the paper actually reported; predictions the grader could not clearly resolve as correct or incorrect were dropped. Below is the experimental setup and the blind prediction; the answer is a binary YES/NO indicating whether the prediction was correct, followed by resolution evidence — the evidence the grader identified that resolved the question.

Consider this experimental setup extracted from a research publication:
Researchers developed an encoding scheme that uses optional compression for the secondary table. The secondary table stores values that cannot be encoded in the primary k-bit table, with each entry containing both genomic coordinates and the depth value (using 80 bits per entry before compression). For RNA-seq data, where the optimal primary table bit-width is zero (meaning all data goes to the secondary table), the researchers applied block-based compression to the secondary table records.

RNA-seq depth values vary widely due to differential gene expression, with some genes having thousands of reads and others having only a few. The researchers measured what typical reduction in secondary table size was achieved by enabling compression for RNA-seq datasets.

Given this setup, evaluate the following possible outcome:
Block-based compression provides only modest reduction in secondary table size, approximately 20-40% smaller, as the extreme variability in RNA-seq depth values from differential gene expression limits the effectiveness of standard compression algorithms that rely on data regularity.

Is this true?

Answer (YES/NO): NO